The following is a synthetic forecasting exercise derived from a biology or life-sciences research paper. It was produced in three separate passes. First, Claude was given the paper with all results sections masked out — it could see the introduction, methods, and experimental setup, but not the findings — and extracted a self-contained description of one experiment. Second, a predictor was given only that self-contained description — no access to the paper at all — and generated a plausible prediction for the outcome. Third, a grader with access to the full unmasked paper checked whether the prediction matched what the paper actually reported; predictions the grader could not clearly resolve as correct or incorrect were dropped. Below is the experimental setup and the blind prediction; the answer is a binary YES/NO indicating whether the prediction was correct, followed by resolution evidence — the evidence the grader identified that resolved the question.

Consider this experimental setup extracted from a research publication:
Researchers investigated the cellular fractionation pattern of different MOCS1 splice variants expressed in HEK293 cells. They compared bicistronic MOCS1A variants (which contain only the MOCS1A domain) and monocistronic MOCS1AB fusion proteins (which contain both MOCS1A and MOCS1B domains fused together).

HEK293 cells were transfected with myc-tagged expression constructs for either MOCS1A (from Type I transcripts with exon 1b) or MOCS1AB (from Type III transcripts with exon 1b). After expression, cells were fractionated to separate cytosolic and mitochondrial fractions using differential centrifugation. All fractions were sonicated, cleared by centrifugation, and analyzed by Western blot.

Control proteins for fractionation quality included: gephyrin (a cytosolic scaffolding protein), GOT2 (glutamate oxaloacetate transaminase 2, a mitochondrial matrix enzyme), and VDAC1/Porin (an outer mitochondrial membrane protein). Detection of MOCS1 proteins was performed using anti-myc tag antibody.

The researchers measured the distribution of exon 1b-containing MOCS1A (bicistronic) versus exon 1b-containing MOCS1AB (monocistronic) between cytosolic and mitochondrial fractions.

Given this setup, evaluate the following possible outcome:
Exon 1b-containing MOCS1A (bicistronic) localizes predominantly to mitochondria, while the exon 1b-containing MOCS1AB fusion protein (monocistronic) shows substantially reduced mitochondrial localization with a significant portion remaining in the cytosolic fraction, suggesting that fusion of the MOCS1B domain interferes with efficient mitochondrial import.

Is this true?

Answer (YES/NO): NO